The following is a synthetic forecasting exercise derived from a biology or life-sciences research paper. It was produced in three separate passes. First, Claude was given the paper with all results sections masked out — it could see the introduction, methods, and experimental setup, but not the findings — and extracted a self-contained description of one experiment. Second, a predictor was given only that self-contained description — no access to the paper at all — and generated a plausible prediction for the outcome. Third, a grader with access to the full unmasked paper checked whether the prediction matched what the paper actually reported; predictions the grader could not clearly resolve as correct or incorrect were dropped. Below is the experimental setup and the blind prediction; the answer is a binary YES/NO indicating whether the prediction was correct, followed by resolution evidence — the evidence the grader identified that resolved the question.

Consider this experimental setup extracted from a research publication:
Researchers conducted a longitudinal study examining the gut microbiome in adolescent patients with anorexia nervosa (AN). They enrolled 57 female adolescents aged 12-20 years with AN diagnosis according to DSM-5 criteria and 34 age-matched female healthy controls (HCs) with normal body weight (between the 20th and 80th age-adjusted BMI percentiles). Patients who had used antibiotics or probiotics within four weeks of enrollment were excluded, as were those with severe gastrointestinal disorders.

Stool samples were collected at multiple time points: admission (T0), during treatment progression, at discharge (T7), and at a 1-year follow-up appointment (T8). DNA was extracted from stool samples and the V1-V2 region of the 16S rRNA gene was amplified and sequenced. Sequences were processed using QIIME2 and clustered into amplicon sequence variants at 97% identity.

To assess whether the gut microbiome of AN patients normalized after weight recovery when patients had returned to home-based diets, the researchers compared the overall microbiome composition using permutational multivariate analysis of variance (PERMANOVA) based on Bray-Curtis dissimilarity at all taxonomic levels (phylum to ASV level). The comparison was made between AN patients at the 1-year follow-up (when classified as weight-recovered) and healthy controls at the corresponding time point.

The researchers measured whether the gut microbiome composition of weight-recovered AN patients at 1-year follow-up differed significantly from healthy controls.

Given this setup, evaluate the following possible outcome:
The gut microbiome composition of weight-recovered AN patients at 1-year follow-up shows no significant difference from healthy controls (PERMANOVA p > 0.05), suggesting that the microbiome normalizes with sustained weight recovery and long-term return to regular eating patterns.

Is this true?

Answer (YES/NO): NO